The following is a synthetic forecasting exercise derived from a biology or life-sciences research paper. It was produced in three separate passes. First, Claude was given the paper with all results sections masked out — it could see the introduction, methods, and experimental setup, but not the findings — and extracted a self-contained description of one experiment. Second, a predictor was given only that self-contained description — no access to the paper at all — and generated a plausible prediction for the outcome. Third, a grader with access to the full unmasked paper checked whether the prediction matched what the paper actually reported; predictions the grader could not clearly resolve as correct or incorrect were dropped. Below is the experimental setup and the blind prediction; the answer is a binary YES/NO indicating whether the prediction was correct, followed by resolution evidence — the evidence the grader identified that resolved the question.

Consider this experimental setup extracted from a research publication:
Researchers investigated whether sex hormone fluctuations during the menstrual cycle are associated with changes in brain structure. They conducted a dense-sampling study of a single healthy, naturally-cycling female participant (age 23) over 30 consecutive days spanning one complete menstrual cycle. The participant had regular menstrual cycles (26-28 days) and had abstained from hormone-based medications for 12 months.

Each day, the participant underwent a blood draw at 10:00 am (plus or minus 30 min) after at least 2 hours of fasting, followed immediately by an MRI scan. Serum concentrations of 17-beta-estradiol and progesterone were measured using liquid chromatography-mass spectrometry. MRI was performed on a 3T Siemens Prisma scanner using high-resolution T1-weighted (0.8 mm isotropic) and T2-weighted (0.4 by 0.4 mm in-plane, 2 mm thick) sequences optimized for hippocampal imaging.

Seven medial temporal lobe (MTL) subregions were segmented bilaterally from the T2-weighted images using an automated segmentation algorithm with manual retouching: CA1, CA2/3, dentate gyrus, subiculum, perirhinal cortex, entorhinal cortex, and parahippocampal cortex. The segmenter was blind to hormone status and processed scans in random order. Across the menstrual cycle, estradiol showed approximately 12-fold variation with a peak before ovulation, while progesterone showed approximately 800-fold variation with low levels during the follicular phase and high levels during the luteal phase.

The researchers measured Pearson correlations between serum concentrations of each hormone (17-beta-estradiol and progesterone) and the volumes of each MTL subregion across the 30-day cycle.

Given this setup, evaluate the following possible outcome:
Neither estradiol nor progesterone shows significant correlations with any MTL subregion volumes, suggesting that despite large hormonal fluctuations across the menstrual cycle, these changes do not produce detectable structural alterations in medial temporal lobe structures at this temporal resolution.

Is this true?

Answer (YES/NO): NO